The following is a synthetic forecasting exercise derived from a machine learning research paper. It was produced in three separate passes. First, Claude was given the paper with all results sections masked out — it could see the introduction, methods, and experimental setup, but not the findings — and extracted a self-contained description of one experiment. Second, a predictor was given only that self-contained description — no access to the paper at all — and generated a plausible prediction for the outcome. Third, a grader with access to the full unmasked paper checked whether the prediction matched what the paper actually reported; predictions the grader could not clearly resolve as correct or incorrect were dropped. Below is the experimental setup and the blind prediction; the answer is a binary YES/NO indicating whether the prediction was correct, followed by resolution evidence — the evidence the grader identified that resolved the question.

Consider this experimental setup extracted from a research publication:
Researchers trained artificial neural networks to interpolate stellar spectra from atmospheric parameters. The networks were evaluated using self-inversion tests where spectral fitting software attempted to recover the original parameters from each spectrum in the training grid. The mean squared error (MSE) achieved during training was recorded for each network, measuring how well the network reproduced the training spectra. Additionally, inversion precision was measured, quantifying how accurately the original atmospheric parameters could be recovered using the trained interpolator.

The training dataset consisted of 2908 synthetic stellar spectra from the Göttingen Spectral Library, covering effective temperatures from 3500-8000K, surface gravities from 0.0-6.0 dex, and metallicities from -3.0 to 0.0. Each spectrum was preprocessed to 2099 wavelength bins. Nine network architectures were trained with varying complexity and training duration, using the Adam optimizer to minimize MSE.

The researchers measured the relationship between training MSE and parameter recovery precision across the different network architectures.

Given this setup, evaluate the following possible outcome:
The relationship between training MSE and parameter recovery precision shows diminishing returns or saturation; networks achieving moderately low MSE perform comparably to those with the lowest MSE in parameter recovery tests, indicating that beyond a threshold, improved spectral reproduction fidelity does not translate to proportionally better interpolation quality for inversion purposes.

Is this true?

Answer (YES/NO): NO